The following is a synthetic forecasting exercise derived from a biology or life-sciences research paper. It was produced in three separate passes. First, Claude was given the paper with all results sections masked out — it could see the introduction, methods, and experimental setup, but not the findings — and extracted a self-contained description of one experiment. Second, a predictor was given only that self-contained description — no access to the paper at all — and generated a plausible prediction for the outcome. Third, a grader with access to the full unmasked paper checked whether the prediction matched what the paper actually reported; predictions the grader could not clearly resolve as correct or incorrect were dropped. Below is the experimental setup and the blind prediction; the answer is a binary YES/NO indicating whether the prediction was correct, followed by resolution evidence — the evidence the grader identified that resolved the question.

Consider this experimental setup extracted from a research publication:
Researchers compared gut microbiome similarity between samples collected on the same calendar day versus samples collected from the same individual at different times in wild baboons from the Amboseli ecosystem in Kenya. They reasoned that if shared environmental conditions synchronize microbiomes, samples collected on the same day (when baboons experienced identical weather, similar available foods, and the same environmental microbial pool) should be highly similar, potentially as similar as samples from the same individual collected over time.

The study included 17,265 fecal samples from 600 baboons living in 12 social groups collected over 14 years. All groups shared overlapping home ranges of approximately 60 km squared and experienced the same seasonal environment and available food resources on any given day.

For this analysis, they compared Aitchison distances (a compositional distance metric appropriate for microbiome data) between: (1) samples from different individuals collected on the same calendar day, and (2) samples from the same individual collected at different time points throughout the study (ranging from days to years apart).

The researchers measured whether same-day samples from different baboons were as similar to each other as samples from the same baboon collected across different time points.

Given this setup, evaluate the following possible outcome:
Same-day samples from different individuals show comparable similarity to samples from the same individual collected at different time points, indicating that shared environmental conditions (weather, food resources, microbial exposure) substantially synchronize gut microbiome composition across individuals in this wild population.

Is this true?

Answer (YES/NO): NO